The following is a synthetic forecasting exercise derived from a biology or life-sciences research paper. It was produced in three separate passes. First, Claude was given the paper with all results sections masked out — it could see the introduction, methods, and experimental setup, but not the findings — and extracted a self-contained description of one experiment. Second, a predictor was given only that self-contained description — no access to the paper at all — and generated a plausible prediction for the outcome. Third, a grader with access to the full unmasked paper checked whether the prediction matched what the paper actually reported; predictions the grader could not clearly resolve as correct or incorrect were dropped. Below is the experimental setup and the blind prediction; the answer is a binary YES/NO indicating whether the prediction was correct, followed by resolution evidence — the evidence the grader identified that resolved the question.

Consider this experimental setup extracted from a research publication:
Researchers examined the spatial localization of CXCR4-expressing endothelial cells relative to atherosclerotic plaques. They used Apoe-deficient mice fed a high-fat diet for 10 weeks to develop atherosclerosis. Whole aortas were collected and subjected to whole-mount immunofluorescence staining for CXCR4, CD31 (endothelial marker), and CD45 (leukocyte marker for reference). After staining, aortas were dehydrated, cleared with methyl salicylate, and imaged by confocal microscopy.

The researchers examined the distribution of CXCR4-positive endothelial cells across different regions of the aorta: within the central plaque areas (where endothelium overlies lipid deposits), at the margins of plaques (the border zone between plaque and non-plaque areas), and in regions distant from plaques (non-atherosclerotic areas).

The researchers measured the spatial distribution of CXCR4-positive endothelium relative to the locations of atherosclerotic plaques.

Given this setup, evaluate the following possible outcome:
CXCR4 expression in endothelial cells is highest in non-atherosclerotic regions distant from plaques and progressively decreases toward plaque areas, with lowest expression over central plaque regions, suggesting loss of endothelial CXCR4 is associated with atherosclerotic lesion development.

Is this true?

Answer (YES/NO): NO